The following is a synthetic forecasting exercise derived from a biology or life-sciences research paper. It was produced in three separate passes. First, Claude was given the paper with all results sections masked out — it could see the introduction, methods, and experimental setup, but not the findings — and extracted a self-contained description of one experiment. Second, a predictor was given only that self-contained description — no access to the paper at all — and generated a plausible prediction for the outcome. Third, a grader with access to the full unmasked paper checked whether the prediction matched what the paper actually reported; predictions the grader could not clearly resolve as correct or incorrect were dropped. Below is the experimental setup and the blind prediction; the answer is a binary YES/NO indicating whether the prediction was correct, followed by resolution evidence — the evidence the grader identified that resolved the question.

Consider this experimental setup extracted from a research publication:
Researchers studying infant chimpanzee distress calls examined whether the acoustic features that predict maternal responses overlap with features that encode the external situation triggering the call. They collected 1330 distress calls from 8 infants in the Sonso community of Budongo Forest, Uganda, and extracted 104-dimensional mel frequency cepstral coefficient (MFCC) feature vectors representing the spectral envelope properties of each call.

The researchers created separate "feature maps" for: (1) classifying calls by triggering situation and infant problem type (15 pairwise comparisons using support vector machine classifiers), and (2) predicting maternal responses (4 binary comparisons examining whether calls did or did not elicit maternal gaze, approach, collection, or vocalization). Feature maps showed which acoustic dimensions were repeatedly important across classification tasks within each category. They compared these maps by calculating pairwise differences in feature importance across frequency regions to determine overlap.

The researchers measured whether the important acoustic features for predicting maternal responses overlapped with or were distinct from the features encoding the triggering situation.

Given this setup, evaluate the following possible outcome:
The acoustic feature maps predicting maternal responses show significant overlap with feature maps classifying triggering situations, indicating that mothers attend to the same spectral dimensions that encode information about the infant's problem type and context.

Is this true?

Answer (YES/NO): YES